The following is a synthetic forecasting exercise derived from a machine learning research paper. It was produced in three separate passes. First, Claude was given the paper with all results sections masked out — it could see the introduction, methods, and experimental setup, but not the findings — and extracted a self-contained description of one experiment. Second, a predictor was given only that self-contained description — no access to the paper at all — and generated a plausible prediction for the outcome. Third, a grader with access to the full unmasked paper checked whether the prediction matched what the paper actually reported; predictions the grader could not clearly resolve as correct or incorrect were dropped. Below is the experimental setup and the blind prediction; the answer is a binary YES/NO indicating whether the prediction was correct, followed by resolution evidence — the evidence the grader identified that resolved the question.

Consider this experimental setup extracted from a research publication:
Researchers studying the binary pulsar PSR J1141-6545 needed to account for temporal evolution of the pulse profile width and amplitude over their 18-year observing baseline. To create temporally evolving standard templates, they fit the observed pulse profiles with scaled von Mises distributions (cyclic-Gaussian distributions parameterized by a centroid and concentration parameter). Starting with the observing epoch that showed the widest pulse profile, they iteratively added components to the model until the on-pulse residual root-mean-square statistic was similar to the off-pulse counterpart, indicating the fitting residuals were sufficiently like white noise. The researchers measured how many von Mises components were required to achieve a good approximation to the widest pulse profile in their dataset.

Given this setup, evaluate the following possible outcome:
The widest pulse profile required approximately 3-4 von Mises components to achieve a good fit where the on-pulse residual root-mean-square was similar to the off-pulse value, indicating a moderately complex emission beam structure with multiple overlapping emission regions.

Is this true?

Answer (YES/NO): YES